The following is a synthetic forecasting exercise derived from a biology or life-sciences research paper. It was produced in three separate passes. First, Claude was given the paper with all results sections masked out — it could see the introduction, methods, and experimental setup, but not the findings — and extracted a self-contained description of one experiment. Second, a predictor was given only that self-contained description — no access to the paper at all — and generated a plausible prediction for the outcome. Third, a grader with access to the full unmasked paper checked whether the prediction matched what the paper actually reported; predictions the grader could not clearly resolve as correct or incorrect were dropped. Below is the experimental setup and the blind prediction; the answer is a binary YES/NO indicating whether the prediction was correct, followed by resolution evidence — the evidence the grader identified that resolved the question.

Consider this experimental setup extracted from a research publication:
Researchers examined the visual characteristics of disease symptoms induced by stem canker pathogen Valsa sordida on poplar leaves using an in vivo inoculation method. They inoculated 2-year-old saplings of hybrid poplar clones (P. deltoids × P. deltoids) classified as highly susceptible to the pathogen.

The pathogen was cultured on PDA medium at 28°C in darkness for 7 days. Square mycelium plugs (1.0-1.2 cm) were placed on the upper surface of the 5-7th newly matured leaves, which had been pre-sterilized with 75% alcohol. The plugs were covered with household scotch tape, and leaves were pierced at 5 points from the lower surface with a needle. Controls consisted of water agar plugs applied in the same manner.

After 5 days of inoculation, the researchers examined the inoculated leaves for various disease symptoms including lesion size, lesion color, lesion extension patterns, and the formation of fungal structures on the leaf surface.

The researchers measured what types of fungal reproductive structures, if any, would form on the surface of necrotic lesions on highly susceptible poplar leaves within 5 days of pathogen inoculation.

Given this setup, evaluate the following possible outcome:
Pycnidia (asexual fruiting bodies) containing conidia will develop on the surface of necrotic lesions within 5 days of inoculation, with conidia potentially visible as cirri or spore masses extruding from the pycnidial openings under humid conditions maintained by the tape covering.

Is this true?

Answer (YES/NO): YES